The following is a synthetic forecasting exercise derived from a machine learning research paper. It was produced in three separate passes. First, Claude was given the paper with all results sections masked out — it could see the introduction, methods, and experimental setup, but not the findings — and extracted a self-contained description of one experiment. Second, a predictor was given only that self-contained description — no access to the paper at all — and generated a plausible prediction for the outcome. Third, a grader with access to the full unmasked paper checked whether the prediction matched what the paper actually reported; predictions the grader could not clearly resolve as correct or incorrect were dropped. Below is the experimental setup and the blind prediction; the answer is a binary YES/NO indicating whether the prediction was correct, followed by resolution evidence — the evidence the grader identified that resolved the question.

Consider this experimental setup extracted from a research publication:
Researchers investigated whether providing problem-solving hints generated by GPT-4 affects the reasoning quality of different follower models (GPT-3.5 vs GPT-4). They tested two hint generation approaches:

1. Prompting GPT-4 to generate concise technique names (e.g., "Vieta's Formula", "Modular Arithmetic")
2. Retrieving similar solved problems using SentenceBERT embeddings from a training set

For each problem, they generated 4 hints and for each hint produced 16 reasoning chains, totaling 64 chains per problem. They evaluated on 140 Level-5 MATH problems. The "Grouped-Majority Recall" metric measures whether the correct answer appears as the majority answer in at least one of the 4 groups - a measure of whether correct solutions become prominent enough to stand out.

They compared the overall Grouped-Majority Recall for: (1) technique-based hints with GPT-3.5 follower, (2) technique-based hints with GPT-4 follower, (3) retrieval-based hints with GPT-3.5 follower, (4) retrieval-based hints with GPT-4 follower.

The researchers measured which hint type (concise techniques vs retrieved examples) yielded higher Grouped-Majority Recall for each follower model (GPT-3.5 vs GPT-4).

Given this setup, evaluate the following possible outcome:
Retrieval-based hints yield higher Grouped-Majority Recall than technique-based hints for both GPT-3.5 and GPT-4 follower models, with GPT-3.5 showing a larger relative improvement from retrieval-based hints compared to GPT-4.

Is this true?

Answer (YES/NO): NO